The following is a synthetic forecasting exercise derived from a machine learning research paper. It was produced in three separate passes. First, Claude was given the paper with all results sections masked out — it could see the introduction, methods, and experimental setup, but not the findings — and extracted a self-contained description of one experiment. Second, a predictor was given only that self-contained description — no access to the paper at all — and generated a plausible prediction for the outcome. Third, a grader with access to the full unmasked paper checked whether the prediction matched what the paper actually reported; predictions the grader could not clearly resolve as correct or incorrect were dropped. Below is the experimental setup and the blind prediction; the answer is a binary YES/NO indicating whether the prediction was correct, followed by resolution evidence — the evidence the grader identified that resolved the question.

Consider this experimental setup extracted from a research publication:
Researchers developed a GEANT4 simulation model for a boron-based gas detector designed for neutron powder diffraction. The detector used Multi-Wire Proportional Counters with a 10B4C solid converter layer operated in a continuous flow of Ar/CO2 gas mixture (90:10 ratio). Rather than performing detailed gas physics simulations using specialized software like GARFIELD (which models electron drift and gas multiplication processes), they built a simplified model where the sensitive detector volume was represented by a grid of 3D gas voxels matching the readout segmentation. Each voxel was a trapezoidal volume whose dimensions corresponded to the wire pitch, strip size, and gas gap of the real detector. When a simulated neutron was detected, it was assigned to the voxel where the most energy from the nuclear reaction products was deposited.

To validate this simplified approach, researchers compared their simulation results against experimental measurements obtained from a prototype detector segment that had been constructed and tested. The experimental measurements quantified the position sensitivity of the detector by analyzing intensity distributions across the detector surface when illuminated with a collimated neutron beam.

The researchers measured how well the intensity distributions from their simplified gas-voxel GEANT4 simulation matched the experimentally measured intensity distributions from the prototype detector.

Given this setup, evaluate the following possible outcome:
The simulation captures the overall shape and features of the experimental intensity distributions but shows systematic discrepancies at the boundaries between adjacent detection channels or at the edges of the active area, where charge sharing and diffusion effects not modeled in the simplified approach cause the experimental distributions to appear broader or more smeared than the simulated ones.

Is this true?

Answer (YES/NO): NO